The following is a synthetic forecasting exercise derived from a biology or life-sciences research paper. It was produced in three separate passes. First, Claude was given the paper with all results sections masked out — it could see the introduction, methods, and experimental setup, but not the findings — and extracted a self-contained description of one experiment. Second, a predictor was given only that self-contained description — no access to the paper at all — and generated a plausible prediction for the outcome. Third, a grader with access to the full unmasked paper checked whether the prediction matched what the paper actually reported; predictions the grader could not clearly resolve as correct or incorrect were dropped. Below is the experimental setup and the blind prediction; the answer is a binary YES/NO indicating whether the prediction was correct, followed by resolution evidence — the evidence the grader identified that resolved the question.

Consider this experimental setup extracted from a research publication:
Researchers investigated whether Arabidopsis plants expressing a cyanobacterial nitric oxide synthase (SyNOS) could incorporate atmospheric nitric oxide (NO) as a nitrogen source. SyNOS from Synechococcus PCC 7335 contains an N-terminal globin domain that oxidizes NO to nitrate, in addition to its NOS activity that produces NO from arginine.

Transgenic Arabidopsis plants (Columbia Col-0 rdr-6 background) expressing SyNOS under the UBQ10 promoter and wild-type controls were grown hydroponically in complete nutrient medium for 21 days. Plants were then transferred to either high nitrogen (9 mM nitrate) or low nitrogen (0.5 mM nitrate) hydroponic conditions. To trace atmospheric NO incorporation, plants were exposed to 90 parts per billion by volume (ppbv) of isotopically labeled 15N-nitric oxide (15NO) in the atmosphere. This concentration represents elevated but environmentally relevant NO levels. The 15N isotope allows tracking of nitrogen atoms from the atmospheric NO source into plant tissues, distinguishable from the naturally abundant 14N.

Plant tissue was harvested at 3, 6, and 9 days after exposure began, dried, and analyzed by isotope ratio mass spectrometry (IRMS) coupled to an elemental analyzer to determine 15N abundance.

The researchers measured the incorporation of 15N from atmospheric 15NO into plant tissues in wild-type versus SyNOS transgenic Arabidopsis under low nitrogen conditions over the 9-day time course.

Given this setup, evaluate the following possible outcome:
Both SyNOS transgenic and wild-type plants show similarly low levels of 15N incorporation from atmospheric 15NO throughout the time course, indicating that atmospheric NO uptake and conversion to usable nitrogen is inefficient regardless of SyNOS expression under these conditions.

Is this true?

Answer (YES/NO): NO